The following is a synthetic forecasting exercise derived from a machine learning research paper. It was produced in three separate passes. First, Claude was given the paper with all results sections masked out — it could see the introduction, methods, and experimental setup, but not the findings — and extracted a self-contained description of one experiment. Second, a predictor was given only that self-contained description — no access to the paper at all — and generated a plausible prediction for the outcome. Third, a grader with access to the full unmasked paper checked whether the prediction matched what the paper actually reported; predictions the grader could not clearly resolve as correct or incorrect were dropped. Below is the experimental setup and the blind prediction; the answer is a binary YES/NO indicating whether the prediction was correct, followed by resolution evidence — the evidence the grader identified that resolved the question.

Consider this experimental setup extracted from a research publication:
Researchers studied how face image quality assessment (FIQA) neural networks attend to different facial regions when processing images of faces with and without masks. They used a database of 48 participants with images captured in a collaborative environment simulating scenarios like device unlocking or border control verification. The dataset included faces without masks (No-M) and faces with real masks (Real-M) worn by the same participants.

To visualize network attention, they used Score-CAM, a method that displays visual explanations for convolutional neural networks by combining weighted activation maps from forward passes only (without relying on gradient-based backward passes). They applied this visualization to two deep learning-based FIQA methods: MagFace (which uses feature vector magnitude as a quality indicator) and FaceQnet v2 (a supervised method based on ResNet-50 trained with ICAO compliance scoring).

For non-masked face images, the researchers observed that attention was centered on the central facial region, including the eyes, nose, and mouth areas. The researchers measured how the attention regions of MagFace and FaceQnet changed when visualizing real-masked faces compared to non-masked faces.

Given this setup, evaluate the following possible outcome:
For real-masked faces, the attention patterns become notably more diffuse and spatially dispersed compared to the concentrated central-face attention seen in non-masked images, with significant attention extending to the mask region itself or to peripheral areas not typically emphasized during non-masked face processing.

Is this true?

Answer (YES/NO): NO